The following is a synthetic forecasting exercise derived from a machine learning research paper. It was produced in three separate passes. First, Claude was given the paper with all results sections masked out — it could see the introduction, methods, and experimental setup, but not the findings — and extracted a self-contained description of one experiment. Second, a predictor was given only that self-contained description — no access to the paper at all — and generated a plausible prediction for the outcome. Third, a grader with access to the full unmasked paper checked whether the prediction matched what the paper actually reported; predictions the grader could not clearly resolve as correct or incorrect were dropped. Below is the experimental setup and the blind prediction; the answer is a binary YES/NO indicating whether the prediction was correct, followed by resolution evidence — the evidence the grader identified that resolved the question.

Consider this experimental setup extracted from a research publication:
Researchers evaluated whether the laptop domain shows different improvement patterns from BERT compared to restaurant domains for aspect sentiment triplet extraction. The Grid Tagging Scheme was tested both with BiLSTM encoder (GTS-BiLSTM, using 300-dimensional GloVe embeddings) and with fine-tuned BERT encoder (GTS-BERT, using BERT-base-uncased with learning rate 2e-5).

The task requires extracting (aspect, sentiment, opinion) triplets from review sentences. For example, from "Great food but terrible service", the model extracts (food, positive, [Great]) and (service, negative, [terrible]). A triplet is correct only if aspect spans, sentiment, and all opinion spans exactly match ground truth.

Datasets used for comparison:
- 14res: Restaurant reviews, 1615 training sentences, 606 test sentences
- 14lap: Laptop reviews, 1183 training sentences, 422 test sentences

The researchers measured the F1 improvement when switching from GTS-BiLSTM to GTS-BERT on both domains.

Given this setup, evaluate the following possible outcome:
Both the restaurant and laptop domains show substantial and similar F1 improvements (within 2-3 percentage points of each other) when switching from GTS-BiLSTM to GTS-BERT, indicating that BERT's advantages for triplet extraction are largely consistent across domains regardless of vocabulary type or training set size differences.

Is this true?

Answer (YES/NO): YES